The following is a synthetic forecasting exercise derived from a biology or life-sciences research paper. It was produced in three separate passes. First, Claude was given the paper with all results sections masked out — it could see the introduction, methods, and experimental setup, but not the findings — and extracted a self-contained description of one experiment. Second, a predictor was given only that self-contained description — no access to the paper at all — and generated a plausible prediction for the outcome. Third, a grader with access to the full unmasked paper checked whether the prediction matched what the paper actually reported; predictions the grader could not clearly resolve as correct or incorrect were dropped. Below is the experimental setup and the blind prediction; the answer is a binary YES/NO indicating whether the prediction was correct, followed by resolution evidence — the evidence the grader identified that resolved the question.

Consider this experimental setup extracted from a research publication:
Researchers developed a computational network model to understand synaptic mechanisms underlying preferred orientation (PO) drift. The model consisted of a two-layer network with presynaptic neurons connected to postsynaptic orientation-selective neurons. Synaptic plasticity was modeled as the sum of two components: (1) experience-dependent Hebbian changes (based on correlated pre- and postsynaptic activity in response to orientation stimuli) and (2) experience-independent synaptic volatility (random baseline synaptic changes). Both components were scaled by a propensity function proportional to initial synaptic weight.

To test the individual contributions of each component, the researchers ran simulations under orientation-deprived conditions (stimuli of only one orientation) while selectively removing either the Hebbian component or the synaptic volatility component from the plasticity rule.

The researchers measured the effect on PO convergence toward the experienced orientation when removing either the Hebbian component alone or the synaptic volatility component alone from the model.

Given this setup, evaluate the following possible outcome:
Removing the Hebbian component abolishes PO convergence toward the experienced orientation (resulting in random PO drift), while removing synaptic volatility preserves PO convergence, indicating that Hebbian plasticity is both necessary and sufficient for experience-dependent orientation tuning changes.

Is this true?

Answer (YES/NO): YES